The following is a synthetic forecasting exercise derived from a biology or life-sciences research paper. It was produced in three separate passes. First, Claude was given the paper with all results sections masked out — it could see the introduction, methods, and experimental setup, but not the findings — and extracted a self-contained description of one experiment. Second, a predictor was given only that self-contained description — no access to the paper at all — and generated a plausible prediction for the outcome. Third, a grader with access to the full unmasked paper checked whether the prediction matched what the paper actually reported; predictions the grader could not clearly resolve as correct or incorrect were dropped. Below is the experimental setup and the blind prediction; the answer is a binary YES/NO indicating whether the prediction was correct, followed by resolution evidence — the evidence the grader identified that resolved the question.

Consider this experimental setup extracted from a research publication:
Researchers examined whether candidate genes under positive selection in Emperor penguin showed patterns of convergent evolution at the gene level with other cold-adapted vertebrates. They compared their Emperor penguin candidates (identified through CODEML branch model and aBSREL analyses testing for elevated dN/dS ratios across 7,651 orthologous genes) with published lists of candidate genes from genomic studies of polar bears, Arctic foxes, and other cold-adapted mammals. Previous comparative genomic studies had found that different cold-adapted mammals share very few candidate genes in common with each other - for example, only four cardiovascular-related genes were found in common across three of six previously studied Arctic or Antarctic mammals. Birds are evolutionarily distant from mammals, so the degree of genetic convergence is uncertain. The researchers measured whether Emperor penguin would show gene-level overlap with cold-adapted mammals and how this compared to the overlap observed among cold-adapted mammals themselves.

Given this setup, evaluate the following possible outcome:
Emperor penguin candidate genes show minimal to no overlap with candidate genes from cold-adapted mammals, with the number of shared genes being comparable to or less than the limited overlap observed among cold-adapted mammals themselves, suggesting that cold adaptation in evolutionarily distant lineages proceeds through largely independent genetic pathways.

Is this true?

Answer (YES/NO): YES